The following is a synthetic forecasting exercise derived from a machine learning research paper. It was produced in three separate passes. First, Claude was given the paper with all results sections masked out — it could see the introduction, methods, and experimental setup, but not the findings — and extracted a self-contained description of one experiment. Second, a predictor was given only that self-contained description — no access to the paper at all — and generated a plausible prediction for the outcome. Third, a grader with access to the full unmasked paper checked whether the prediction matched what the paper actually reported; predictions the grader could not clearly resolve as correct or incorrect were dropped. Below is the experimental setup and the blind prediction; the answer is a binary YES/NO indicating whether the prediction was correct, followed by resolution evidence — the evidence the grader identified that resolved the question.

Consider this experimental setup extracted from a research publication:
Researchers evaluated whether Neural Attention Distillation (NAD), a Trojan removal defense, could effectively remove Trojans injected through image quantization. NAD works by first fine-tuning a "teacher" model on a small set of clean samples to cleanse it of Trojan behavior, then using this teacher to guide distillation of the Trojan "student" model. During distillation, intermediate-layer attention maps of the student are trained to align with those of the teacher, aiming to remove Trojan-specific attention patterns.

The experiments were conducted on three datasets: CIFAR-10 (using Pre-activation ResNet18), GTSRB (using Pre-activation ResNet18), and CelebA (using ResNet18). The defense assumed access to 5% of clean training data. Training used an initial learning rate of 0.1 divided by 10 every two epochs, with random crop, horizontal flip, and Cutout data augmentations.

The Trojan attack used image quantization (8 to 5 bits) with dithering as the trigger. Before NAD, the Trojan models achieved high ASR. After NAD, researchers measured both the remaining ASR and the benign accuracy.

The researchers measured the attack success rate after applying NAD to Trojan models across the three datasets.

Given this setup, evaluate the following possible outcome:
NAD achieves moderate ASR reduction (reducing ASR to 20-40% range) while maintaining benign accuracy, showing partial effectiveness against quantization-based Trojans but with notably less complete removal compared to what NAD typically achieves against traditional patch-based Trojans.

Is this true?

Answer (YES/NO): NO